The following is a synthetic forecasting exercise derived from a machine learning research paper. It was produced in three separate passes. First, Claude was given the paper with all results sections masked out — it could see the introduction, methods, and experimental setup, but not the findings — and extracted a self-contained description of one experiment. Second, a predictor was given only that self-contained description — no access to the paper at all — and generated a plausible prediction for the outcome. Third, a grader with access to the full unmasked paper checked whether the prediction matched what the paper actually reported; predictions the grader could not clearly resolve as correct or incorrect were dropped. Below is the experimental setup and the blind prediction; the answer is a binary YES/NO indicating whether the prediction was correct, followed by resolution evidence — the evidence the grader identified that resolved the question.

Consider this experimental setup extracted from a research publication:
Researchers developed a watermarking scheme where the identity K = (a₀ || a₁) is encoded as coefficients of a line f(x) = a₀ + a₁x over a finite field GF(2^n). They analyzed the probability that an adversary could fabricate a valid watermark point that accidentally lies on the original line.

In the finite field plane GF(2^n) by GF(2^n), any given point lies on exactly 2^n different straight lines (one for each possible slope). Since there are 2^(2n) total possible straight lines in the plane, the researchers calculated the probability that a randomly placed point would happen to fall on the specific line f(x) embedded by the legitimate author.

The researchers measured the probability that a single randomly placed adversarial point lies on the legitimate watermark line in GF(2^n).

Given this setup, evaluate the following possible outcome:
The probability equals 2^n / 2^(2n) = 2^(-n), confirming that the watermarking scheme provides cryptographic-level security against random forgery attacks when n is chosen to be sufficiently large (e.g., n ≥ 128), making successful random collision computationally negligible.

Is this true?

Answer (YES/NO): NO